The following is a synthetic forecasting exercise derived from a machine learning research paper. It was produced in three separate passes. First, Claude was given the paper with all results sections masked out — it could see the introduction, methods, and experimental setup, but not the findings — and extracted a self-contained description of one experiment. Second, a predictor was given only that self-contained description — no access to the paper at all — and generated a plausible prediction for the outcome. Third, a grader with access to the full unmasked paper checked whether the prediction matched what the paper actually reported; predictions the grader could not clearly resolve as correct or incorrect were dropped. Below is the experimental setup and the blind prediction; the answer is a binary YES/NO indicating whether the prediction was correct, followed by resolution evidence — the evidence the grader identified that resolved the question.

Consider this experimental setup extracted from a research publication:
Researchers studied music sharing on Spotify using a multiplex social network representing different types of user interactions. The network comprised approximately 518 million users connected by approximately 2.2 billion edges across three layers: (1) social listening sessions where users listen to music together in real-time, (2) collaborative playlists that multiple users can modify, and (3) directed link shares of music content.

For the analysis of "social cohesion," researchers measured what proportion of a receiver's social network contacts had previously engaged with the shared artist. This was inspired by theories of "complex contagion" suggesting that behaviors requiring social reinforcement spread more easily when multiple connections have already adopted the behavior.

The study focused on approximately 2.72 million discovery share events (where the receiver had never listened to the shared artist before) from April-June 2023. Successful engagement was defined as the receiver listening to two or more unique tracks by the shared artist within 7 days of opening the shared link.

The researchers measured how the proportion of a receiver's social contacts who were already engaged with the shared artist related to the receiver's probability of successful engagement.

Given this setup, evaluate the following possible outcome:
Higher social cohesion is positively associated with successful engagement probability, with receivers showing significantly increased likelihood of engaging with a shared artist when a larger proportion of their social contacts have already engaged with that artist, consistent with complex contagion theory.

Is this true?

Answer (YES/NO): YES